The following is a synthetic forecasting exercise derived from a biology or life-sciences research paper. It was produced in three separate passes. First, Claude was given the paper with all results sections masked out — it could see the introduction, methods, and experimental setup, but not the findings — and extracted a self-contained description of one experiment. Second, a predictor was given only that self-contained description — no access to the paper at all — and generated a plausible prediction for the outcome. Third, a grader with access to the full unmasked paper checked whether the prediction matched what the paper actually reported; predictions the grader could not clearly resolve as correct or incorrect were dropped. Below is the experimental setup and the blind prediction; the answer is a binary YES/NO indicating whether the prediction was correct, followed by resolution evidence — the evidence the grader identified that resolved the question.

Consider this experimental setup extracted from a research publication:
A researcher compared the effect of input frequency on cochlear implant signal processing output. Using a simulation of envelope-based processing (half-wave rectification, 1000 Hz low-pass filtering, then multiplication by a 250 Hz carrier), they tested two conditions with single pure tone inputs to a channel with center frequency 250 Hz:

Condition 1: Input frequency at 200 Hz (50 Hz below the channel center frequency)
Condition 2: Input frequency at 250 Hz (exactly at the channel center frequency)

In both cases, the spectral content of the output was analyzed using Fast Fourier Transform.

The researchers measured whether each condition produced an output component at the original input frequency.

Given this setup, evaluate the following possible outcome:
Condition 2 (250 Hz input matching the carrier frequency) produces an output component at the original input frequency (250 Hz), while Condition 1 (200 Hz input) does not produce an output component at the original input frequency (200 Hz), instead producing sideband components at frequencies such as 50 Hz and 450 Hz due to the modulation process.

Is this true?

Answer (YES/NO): YES